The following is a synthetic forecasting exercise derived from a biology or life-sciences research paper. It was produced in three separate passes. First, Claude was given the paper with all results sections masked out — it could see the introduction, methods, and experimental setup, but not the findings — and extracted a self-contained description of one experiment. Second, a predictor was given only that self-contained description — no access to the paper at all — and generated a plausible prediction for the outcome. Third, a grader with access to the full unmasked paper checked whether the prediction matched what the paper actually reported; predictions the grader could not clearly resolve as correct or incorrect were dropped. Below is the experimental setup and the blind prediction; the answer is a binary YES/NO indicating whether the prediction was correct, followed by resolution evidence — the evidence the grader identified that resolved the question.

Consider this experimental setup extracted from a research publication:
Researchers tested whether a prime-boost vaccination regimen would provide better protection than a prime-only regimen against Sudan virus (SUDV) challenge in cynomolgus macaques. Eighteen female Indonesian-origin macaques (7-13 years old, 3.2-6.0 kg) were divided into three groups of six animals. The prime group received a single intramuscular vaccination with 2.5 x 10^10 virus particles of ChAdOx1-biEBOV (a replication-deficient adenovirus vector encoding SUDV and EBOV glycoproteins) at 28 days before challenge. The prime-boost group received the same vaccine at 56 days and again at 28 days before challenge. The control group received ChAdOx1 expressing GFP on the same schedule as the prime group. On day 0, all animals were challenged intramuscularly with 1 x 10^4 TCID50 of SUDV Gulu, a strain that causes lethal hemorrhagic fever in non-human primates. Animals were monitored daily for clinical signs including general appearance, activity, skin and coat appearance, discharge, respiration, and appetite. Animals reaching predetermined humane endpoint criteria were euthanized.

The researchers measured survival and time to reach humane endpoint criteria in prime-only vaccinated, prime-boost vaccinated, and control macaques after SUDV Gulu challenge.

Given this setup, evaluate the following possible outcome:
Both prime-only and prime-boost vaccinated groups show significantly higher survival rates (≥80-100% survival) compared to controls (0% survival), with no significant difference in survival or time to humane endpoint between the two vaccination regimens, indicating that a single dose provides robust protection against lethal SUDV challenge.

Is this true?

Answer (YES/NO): NO